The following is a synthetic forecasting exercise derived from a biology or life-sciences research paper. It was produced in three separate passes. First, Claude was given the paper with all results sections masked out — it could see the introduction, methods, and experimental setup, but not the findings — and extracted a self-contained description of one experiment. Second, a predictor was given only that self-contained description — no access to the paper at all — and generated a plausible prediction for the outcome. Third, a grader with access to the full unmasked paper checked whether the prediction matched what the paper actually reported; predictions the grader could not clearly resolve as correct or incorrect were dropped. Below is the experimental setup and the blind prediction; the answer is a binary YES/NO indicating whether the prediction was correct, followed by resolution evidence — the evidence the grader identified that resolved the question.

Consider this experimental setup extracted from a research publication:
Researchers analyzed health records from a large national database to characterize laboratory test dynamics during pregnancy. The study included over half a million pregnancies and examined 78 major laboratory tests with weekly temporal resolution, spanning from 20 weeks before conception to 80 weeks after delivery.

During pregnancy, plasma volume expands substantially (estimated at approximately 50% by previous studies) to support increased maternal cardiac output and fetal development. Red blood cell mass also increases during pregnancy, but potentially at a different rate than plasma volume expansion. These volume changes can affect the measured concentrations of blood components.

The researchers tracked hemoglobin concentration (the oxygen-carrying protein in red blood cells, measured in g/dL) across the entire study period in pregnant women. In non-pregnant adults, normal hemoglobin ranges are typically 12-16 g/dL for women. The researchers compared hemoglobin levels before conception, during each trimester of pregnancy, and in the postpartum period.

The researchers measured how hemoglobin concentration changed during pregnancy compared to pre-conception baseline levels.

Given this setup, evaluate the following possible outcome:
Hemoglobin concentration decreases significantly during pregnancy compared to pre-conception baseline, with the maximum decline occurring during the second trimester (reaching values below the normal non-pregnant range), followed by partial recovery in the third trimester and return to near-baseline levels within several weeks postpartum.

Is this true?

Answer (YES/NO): NO